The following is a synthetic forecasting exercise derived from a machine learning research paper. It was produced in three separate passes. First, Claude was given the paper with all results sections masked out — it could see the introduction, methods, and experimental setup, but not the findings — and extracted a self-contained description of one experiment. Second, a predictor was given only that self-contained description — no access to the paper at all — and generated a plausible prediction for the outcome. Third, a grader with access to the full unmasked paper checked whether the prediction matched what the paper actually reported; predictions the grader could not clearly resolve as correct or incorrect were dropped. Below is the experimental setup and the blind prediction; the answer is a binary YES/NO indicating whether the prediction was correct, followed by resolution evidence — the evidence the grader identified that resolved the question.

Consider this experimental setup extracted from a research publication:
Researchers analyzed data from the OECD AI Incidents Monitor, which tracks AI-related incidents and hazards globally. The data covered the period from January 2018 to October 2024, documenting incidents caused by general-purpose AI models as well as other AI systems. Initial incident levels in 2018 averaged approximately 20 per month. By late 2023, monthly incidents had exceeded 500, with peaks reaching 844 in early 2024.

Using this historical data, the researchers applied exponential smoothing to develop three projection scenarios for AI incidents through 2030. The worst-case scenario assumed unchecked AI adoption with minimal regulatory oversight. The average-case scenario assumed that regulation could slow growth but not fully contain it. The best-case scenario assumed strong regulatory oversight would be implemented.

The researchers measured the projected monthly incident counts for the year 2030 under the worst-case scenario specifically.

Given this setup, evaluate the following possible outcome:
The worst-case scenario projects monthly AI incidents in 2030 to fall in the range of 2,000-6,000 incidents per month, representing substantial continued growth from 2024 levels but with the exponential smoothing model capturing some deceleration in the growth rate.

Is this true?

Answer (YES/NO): YES